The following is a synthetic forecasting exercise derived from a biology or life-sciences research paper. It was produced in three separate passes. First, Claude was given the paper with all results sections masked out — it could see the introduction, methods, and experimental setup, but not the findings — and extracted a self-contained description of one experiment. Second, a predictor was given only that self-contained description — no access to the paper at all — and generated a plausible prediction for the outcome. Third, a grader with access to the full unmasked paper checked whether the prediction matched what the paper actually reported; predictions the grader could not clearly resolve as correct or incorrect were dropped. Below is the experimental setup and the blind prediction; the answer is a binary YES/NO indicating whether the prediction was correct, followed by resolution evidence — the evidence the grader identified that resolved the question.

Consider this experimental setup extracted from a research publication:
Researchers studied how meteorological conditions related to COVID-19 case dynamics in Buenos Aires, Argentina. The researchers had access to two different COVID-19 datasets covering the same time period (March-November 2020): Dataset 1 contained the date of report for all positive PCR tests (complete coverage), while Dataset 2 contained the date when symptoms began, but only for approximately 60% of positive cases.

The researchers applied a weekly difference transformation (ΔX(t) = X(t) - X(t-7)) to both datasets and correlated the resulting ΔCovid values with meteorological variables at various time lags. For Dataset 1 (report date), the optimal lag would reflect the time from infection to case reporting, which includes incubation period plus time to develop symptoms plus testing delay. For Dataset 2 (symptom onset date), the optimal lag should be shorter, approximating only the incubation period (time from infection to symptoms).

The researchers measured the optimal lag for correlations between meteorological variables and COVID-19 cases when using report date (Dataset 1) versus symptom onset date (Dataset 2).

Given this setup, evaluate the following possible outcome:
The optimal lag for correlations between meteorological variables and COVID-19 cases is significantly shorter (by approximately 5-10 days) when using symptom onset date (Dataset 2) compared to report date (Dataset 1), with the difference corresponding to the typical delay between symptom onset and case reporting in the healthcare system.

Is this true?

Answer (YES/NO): NO